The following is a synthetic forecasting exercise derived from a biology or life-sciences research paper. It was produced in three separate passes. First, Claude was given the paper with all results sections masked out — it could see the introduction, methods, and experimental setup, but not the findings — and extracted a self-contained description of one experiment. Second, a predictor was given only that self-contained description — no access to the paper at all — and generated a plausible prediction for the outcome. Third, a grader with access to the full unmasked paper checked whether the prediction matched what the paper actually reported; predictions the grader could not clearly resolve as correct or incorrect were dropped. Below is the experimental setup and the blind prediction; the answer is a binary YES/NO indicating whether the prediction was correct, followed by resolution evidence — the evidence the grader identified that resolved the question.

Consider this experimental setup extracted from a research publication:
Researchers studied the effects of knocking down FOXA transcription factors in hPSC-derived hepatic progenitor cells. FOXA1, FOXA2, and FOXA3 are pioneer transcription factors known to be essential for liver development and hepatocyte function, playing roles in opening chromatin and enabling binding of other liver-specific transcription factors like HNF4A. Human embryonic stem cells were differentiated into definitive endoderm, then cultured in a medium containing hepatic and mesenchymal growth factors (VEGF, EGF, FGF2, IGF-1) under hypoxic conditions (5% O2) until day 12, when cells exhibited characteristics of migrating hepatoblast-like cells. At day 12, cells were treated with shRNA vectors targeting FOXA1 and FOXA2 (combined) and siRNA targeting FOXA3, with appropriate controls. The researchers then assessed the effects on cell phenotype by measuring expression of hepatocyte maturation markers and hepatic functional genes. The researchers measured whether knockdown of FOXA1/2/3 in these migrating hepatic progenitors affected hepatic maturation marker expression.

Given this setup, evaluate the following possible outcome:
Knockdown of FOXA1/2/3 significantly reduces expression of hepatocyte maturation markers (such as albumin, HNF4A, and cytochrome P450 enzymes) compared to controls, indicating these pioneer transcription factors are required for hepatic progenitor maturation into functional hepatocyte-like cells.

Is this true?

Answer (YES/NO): YES